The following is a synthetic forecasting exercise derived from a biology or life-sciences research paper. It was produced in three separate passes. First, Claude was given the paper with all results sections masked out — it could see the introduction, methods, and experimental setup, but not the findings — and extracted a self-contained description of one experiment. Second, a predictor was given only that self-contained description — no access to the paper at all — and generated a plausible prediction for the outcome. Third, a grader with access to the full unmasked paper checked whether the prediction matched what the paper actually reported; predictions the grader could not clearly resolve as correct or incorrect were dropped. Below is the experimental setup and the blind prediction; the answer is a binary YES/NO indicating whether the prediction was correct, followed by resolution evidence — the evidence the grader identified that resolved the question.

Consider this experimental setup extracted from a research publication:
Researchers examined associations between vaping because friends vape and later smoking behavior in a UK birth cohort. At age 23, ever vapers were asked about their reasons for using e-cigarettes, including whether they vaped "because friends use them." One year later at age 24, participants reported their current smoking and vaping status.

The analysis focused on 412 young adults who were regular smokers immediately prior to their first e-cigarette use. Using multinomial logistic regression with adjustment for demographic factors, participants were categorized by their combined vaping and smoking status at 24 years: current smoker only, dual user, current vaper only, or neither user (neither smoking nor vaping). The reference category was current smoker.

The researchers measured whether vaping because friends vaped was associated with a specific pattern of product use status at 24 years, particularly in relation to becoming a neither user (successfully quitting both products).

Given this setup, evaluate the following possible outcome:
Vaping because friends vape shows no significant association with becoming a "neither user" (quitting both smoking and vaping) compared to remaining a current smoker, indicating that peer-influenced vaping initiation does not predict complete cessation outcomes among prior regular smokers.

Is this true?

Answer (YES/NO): NO